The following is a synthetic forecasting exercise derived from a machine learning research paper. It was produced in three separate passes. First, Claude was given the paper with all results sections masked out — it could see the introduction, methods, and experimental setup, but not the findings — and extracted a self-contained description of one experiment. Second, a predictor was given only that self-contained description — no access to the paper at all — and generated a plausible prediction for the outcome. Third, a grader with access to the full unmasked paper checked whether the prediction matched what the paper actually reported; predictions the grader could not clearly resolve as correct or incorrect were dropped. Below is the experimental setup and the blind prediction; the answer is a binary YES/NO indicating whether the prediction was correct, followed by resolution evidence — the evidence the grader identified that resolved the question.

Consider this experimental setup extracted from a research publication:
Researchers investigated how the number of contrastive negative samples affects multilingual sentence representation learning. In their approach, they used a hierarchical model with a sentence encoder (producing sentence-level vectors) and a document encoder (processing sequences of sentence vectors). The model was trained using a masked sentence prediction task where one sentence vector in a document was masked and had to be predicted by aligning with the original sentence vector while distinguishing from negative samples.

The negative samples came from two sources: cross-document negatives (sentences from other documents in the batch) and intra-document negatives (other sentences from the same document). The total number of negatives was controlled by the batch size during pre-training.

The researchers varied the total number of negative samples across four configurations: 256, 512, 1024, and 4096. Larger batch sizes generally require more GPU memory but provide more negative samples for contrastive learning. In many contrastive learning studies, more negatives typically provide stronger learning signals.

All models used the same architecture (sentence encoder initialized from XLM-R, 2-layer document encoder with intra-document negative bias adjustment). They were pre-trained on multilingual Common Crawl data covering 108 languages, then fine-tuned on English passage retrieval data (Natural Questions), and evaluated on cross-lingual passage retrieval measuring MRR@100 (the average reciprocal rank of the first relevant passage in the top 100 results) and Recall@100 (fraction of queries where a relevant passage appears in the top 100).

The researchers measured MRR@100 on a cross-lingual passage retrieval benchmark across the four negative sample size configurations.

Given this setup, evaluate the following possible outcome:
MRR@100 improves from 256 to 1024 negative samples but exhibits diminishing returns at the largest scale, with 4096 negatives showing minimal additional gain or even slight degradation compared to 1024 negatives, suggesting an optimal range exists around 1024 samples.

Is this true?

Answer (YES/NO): NO